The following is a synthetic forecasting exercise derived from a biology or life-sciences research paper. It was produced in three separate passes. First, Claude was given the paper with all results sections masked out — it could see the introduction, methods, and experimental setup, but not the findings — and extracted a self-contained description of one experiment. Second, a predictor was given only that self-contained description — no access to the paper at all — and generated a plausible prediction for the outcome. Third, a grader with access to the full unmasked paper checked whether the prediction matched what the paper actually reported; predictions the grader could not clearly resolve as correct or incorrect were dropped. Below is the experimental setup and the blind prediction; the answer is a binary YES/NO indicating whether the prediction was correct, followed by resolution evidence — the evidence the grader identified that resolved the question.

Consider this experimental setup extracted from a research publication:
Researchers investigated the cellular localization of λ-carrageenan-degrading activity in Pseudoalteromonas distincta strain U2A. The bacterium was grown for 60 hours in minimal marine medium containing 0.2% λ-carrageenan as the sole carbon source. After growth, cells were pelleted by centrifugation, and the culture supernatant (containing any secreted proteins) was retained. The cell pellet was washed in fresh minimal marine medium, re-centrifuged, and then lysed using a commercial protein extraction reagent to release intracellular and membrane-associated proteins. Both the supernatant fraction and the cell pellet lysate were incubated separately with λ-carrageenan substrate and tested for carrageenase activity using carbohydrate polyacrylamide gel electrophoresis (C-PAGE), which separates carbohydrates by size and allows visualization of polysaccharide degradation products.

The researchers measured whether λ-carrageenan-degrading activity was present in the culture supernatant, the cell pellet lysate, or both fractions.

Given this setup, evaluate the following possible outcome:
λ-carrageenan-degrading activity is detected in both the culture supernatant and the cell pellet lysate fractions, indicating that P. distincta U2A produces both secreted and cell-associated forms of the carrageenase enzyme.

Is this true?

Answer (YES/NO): YES